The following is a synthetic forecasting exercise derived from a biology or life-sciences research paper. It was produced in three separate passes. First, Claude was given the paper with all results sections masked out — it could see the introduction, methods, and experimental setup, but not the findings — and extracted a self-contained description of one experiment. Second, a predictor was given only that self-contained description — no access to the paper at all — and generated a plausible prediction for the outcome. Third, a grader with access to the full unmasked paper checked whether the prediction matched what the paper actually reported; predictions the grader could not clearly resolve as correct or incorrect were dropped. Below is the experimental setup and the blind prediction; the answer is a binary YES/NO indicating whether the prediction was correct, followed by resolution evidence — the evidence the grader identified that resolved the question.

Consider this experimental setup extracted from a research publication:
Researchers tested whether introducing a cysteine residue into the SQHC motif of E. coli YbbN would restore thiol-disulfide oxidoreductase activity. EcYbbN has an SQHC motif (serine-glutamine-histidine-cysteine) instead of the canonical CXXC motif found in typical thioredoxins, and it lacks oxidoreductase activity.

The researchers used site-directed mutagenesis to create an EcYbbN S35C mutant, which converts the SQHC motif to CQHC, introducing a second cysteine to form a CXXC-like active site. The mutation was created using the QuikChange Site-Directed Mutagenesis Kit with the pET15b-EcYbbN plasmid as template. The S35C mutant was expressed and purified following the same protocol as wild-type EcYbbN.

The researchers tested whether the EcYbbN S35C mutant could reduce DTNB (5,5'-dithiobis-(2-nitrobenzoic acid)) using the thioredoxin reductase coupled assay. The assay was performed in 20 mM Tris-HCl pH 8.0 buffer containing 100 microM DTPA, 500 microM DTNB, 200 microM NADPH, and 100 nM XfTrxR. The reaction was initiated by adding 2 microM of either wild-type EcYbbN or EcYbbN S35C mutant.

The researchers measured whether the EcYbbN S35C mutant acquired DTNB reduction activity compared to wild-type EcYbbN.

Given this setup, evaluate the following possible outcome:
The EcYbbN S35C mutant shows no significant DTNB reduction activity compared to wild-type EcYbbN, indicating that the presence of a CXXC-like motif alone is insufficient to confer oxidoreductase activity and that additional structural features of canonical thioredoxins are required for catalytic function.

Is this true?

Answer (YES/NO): NO